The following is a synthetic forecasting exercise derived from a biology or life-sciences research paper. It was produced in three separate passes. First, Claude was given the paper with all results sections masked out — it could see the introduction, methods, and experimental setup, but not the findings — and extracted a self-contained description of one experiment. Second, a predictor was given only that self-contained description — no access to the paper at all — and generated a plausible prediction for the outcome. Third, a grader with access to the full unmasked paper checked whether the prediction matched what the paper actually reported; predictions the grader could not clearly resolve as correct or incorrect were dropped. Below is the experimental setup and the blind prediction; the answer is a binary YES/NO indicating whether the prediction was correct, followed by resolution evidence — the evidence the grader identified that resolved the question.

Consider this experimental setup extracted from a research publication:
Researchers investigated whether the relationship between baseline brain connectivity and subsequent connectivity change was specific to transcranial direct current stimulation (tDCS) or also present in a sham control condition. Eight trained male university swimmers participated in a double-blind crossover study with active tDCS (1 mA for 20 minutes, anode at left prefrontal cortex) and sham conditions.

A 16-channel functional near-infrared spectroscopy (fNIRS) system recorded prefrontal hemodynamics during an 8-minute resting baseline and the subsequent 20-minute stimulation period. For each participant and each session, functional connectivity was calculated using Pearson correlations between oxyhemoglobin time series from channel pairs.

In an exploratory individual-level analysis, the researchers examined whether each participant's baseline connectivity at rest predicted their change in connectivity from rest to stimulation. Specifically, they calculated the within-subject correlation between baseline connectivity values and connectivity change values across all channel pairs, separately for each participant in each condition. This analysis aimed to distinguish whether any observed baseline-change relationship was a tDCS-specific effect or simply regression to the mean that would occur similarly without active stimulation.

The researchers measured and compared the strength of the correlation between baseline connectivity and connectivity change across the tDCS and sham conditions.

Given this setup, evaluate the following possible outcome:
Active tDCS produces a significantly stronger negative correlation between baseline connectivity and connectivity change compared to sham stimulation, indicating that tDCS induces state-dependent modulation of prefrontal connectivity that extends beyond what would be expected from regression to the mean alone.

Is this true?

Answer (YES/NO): YES